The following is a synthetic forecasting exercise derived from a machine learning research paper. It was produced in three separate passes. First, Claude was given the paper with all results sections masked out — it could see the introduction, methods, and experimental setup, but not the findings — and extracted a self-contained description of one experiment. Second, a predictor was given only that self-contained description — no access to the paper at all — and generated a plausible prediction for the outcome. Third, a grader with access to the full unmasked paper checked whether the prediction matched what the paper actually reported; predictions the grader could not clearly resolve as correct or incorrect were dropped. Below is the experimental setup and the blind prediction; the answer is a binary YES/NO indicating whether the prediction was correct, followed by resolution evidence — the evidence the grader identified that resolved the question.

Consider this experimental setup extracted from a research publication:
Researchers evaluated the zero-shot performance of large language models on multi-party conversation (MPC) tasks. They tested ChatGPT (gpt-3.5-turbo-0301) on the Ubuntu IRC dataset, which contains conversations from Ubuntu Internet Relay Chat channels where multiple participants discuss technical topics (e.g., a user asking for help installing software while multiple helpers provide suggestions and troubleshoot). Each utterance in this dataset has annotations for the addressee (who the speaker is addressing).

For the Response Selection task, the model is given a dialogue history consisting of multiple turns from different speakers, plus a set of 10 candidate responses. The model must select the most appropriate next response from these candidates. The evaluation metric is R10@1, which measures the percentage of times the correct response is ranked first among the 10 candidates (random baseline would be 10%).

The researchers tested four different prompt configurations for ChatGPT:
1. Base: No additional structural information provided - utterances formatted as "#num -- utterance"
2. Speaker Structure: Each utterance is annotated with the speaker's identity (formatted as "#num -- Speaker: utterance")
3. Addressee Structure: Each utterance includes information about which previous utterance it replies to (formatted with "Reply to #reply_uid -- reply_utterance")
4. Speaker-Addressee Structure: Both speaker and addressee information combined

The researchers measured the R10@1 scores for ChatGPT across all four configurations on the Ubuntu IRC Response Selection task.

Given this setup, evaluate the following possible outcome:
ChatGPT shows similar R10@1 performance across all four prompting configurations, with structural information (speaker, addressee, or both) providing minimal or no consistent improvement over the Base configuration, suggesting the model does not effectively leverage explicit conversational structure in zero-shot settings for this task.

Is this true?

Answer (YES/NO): NO